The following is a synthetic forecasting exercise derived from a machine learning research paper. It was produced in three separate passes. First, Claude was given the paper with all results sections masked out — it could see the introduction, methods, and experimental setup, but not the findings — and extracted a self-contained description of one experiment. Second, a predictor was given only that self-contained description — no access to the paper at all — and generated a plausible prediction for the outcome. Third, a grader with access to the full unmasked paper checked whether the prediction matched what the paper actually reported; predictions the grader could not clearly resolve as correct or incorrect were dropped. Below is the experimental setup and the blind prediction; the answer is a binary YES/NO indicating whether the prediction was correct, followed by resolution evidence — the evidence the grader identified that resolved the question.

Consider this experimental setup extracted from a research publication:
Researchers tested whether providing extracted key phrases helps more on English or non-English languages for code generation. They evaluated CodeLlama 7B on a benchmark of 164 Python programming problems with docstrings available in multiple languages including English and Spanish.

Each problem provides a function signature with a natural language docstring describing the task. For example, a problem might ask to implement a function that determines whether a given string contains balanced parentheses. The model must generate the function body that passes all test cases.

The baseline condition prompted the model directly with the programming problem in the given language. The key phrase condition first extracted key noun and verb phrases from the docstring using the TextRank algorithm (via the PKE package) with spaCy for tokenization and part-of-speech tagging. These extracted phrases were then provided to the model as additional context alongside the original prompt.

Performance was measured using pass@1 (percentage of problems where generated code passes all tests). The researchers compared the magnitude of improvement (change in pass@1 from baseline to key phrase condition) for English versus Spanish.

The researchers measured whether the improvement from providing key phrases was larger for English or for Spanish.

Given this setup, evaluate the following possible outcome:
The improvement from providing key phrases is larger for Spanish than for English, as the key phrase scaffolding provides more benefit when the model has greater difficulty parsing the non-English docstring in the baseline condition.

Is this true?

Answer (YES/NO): YES